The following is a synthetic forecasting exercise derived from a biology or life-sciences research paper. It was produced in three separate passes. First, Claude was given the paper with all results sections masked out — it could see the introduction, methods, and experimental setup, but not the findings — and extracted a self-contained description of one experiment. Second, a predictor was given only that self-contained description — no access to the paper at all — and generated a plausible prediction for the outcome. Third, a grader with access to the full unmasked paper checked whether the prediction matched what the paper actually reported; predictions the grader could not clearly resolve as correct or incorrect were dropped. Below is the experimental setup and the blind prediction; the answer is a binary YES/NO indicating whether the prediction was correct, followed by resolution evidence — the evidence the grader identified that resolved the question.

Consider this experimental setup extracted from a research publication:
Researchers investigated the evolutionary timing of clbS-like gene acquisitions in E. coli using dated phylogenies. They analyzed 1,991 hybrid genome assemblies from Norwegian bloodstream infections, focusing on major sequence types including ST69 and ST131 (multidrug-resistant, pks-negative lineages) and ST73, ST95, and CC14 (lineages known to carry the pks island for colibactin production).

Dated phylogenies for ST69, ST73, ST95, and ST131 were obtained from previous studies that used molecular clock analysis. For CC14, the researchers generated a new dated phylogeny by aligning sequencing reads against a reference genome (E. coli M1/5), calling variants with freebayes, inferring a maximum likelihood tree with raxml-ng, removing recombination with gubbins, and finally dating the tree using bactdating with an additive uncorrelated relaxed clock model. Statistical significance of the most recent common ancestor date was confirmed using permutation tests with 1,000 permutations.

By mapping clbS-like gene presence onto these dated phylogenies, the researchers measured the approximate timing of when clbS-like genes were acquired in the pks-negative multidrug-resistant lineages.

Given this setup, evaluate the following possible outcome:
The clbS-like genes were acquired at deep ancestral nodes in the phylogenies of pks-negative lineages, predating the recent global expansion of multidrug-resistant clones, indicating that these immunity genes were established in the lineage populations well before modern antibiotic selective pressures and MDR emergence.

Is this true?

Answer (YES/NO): NO